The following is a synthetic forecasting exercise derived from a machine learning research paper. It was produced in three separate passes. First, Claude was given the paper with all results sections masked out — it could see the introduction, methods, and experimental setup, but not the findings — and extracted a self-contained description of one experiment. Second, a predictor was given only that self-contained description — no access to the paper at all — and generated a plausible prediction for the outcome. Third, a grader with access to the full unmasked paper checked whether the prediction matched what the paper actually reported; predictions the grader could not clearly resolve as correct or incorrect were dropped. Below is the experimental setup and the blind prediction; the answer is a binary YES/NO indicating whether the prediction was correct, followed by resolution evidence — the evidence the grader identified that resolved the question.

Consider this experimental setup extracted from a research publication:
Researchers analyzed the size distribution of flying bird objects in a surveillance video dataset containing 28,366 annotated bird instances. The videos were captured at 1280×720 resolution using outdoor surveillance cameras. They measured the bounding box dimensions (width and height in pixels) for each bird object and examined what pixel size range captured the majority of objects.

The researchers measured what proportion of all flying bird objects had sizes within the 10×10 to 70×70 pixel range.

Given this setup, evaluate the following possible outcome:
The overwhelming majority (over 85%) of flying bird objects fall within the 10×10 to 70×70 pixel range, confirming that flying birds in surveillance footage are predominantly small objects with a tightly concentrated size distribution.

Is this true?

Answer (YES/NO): YES